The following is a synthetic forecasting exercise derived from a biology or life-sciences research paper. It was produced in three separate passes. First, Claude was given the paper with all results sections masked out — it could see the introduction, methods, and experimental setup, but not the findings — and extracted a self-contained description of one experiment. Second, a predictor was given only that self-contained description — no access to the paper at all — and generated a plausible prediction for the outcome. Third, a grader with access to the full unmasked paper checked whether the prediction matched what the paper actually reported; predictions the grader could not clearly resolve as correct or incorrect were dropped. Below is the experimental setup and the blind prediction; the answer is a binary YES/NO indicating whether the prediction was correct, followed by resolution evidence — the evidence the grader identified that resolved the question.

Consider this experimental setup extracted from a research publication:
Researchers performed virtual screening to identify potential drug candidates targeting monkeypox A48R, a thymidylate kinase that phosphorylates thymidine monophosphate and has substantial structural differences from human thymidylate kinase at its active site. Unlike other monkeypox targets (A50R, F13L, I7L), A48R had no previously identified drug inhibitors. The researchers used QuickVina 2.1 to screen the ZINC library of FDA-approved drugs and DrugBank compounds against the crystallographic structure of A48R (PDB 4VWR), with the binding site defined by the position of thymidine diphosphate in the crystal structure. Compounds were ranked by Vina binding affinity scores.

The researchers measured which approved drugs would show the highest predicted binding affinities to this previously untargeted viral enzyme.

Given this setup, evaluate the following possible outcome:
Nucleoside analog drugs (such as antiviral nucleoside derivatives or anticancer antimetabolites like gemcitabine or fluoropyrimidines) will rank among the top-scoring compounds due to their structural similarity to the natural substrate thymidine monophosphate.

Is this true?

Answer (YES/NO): NO